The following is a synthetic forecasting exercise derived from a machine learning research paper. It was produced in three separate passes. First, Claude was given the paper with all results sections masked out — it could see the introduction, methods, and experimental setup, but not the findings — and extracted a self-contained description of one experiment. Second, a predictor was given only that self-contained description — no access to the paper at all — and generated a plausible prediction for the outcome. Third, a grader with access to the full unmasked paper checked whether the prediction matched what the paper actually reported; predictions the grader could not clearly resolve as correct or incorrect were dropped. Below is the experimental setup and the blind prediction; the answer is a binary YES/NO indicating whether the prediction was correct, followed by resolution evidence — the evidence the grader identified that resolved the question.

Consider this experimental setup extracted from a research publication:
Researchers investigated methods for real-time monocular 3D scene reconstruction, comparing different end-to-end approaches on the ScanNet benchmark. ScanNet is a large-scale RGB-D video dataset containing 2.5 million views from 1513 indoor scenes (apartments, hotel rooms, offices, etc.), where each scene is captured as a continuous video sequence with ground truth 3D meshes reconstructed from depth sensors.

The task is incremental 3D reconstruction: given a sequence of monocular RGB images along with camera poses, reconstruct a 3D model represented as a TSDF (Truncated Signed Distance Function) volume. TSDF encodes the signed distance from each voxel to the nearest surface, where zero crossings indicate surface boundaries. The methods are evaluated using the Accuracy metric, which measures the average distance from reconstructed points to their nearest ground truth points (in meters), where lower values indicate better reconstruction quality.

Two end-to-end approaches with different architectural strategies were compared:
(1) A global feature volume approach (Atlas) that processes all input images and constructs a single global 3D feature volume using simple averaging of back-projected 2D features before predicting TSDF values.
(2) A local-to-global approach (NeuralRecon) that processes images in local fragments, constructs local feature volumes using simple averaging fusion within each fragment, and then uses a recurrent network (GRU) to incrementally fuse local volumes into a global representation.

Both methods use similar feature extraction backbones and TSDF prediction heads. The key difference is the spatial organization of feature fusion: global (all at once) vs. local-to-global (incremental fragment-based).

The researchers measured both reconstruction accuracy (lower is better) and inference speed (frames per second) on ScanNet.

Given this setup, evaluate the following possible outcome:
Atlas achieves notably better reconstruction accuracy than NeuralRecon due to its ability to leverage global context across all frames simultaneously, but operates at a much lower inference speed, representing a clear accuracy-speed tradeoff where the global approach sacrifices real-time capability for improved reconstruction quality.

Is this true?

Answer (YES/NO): NO